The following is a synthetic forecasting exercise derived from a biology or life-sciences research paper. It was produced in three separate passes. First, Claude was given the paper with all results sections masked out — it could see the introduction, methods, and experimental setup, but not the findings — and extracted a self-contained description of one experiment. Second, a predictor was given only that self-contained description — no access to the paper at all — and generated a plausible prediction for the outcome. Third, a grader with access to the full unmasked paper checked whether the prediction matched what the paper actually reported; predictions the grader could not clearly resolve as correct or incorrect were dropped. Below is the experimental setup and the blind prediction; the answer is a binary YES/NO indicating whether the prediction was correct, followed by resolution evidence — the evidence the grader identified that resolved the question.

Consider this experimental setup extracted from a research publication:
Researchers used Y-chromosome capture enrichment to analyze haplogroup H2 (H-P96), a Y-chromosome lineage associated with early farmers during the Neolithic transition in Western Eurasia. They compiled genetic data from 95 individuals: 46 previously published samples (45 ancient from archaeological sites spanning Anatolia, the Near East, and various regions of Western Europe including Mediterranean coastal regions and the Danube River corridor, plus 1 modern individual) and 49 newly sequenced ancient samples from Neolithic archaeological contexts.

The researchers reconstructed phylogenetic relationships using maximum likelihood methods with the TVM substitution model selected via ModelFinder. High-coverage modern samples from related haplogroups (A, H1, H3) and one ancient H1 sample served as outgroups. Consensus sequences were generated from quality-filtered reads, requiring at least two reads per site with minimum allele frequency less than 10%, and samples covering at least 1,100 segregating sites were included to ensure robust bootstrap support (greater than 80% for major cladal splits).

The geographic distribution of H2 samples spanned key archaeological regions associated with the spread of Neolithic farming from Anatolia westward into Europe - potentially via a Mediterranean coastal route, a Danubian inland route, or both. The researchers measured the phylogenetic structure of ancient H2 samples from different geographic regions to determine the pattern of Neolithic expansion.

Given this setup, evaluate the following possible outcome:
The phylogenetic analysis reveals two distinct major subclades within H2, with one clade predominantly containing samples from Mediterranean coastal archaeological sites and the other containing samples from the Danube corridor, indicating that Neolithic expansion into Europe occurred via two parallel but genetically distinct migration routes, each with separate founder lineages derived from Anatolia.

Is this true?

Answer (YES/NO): YES